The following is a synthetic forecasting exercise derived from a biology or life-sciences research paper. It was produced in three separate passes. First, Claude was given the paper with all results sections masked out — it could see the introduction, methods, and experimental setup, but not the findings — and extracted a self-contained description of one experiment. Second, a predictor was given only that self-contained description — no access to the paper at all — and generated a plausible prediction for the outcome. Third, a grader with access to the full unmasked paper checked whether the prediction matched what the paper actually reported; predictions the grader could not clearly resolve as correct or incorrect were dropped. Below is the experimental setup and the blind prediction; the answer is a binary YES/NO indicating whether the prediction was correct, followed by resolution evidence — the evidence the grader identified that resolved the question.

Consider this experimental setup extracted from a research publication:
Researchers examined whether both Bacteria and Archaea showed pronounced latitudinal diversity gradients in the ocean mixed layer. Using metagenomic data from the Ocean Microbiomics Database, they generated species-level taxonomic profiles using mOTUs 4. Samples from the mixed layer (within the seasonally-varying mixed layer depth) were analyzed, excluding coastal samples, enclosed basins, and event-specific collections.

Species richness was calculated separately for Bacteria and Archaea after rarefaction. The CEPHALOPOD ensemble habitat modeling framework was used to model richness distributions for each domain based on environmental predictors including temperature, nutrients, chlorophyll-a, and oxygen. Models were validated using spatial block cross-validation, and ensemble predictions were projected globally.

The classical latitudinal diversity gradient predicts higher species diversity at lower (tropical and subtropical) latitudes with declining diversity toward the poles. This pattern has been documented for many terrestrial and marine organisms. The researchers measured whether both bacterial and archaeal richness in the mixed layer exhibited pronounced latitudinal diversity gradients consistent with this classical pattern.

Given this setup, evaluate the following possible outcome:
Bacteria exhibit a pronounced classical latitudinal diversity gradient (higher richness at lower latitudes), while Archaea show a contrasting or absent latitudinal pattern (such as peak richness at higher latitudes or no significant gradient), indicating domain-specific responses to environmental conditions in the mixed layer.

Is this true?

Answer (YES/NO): NO